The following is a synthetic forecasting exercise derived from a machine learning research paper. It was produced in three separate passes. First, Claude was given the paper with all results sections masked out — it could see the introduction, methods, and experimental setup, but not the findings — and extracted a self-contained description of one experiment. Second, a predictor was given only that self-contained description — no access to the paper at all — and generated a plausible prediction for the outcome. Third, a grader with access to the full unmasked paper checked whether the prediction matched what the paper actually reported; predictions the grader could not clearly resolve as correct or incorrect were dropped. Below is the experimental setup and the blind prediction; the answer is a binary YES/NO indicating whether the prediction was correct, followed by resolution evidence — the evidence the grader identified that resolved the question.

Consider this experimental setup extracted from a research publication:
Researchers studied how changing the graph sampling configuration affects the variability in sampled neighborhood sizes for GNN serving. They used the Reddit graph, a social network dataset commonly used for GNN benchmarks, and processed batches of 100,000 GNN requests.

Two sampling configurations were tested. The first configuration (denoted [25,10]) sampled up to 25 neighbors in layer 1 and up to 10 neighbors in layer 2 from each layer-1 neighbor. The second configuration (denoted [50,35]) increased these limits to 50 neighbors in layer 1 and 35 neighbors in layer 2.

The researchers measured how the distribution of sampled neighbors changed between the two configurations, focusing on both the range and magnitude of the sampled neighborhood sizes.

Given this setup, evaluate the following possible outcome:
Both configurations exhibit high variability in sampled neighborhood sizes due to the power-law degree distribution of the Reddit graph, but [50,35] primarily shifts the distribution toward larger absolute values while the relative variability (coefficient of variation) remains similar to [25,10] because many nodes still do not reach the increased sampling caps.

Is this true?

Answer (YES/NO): NO